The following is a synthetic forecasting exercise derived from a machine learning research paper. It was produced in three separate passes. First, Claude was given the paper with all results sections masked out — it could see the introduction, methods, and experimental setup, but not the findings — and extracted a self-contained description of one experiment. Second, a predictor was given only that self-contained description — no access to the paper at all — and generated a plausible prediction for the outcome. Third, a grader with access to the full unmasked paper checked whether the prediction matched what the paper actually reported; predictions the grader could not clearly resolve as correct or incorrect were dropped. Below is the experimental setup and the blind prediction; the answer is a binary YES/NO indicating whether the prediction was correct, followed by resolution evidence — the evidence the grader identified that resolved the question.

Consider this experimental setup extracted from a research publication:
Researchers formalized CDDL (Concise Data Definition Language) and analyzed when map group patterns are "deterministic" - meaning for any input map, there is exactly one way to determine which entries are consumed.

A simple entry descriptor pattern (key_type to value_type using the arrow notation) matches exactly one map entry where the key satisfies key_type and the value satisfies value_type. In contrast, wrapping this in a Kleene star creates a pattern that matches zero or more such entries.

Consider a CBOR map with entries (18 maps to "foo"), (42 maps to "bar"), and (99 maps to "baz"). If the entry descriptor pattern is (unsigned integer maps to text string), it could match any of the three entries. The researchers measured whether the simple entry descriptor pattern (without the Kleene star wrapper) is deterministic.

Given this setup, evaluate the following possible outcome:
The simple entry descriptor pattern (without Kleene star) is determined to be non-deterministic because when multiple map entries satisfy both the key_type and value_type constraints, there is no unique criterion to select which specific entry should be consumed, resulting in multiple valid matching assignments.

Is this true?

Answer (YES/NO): YES